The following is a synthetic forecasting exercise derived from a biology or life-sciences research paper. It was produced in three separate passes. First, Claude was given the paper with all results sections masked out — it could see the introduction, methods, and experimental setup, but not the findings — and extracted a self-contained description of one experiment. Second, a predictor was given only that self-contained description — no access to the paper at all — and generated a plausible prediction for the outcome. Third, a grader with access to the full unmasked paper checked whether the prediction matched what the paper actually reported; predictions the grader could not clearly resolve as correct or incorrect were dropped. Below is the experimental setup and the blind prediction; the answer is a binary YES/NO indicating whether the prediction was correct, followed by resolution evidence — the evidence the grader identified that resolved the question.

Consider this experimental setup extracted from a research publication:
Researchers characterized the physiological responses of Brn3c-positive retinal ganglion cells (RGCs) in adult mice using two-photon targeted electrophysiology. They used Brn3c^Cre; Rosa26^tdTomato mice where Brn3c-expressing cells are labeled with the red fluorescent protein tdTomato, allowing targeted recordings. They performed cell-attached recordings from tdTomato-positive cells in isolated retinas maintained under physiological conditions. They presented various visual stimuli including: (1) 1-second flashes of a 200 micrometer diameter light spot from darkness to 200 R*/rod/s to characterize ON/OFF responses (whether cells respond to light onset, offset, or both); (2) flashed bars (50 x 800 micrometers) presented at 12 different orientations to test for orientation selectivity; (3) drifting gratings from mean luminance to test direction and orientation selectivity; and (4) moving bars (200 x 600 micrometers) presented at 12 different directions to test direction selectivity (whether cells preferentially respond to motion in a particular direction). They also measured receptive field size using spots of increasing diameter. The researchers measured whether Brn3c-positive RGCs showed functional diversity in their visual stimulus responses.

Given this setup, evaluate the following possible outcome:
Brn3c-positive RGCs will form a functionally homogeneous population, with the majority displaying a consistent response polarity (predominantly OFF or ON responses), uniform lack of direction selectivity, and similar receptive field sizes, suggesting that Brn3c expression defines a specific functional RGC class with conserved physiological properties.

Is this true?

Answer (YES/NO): NO